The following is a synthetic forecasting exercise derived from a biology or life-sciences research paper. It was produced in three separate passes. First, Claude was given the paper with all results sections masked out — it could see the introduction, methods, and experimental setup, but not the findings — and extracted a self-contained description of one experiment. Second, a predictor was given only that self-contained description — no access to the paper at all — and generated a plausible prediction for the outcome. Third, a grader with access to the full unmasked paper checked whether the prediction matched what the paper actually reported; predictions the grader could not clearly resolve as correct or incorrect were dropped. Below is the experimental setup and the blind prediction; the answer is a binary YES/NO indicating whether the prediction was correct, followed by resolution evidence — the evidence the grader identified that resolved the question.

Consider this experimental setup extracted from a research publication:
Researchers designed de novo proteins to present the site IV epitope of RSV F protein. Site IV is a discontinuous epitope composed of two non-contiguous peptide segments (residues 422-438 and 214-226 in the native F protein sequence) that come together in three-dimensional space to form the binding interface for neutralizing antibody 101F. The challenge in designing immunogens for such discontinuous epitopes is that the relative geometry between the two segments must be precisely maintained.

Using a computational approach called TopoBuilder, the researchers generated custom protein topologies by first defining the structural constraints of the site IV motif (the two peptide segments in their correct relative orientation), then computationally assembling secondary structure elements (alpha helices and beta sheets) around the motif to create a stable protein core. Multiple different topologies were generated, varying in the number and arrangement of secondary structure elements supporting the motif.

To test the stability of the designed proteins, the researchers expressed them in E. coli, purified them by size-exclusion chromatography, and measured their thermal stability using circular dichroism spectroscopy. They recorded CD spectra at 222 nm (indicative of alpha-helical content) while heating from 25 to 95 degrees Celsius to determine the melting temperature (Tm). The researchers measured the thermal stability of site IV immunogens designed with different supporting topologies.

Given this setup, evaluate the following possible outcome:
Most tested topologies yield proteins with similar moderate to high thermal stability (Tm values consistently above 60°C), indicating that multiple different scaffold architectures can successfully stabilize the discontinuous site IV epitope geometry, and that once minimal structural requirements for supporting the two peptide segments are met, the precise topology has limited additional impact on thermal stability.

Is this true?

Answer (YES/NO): NO